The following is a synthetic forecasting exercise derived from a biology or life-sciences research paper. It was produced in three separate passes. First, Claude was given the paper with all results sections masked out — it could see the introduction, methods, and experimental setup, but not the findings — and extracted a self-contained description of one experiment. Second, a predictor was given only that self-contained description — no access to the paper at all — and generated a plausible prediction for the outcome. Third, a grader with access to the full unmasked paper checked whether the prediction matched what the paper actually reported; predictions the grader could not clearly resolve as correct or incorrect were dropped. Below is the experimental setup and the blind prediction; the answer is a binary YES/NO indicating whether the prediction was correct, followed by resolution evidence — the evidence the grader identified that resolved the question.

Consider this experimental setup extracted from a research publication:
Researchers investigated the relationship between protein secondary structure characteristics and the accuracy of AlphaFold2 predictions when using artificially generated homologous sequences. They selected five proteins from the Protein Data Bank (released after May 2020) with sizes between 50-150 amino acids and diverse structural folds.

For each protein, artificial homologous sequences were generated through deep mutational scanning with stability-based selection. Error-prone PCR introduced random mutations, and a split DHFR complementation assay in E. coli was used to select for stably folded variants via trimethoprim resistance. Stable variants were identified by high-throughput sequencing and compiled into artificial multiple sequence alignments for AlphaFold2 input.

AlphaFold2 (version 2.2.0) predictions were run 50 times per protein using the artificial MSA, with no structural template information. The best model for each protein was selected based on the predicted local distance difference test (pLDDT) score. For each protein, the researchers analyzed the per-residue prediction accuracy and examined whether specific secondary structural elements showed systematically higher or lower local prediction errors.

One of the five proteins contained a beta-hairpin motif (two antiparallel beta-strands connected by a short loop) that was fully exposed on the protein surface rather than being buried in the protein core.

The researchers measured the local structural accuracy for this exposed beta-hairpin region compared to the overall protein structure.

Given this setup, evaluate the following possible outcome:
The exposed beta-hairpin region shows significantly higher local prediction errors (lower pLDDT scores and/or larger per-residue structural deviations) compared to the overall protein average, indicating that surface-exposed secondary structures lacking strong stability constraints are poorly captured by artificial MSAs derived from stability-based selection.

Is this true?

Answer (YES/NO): YES